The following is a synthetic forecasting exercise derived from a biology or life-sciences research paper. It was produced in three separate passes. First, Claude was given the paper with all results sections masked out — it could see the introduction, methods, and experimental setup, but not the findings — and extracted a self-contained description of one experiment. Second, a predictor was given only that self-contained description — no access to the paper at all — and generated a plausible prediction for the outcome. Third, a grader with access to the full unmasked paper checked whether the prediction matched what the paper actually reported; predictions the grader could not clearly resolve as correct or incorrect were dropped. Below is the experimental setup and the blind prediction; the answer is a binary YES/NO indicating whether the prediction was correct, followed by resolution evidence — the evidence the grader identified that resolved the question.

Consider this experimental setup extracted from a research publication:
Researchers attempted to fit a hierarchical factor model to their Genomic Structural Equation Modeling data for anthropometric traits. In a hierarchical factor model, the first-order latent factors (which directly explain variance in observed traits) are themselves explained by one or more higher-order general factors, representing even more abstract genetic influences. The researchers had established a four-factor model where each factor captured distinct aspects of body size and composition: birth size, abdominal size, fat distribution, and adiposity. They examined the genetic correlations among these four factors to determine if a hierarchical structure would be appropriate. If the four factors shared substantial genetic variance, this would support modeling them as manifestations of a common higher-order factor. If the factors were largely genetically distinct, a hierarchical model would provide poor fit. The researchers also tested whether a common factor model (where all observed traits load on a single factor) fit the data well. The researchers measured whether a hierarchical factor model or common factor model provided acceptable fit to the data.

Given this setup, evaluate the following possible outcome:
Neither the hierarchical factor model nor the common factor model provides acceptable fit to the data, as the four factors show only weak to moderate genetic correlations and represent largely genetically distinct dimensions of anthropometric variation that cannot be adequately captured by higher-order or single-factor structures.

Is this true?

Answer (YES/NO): NO